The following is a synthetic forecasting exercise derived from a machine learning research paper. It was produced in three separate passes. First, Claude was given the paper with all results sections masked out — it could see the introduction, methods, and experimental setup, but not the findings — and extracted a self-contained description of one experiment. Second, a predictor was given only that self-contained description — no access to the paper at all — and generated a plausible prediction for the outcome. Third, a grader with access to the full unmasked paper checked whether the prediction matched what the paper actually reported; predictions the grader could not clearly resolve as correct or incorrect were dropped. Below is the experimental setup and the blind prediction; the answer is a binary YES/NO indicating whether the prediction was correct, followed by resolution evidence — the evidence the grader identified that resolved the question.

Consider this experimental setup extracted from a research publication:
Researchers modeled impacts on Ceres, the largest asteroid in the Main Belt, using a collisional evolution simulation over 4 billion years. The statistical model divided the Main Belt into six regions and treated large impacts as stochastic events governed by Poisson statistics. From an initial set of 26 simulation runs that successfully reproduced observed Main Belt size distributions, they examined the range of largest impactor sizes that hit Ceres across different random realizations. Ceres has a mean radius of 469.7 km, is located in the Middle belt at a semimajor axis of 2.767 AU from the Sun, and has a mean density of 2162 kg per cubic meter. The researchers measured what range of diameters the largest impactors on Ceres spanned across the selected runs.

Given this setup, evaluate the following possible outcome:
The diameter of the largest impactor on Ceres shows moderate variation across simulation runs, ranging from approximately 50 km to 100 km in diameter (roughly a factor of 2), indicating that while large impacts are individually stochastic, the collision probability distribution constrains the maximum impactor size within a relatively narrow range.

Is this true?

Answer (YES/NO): NO